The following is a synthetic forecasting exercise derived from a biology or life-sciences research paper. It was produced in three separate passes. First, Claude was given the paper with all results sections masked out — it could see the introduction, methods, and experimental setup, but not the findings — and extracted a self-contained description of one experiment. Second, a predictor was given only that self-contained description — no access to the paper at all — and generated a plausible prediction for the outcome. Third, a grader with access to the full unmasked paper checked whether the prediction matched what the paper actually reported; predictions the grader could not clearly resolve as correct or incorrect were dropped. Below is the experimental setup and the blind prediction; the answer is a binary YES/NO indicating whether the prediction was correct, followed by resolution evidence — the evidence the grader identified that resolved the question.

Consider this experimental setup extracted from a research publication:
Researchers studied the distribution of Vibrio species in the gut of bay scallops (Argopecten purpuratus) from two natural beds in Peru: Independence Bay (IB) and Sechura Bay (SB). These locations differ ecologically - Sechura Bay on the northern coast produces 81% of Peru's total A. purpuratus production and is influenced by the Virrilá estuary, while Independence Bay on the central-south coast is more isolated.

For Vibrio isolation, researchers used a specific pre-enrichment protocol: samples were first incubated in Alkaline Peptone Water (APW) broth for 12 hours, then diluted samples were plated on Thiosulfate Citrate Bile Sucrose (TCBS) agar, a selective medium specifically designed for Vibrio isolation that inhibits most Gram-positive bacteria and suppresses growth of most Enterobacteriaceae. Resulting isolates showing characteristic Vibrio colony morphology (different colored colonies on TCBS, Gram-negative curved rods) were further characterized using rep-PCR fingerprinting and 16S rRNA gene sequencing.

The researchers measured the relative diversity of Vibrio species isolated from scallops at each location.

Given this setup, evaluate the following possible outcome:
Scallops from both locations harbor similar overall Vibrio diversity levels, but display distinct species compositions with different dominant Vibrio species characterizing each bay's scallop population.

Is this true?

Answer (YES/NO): NO